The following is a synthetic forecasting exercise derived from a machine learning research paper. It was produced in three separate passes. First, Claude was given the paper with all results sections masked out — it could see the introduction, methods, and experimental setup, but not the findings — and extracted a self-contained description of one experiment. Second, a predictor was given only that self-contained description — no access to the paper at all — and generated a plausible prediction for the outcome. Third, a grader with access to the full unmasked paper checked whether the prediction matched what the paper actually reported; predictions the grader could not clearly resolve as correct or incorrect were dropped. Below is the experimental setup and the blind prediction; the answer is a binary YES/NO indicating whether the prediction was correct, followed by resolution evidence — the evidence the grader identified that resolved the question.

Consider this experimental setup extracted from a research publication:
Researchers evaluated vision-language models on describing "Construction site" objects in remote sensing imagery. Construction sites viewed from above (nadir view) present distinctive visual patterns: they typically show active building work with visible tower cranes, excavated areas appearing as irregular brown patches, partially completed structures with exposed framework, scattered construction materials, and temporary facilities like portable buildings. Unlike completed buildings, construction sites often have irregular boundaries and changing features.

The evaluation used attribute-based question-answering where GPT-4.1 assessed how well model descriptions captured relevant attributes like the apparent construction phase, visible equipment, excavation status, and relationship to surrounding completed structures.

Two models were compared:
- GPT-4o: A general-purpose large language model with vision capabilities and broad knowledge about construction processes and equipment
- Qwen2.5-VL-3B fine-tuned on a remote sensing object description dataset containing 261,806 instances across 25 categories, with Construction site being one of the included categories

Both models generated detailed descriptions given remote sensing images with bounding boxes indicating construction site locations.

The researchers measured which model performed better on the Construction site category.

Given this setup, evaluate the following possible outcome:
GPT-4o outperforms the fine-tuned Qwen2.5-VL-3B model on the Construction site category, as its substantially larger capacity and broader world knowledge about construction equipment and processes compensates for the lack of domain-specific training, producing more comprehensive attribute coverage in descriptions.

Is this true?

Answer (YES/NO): YES